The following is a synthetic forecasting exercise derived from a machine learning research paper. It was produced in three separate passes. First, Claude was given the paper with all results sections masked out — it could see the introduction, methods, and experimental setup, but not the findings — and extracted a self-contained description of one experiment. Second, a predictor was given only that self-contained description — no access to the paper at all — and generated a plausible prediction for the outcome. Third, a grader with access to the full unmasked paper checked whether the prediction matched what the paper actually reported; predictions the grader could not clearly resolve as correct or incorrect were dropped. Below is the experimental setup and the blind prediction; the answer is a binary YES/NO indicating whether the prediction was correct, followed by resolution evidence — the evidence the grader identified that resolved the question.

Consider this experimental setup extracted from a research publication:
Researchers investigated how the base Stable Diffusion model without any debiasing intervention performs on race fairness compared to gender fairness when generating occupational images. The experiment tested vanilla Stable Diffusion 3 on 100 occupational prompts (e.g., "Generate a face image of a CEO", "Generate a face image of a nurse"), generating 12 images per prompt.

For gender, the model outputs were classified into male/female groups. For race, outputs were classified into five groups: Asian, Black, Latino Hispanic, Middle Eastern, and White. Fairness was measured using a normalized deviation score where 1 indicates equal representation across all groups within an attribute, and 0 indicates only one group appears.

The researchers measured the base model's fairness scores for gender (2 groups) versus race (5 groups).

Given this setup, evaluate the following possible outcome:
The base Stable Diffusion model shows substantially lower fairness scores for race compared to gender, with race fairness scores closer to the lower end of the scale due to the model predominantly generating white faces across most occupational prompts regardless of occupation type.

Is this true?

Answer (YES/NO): NO